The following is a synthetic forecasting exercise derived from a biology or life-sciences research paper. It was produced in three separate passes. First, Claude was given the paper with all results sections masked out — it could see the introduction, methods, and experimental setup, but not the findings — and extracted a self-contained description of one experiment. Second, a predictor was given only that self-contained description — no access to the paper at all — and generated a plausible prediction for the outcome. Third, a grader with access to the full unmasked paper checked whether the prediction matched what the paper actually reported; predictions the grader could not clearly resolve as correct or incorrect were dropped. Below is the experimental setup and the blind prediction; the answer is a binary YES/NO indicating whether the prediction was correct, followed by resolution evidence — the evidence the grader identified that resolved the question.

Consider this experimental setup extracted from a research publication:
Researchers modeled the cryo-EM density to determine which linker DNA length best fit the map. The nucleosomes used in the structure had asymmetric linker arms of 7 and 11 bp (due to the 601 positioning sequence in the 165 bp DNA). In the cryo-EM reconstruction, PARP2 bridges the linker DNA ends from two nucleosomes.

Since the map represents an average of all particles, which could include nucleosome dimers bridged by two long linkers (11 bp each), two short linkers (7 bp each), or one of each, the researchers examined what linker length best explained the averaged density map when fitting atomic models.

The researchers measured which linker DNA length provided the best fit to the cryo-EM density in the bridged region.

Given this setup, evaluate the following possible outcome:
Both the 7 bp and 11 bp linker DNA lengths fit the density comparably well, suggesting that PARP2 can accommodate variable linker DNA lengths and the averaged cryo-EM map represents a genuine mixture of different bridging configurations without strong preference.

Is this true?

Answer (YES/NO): NO